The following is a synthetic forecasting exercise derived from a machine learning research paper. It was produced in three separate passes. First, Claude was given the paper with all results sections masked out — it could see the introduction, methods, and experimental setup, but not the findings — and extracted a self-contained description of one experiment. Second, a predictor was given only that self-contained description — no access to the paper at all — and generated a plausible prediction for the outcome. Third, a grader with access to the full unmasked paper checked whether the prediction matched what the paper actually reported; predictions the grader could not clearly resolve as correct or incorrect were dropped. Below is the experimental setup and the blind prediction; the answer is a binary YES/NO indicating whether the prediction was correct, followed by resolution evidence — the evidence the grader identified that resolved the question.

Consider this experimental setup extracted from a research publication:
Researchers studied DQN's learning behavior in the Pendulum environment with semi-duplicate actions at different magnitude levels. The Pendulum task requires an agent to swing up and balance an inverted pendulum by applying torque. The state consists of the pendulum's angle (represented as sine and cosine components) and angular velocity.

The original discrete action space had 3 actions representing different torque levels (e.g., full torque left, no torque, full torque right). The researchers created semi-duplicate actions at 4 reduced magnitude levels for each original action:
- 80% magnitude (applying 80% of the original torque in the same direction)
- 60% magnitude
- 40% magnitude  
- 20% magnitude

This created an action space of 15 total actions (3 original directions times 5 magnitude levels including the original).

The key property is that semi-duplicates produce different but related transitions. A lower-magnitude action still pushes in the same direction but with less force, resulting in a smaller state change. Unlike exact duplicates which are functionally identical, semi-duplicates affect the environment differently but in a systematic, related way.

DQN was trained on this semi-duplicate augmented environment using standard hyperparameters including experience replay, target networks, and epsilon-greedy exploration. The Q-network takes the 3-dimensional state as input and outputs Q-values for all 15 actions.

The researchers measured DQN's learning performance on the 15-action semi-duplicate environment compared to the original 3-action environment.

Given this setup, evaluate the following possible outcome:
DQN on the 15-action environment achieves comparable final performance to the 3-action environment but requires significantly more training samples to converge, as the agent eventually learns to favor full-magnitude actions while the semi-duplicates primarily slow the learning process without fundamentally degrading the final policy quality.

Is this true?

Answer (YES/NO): YES